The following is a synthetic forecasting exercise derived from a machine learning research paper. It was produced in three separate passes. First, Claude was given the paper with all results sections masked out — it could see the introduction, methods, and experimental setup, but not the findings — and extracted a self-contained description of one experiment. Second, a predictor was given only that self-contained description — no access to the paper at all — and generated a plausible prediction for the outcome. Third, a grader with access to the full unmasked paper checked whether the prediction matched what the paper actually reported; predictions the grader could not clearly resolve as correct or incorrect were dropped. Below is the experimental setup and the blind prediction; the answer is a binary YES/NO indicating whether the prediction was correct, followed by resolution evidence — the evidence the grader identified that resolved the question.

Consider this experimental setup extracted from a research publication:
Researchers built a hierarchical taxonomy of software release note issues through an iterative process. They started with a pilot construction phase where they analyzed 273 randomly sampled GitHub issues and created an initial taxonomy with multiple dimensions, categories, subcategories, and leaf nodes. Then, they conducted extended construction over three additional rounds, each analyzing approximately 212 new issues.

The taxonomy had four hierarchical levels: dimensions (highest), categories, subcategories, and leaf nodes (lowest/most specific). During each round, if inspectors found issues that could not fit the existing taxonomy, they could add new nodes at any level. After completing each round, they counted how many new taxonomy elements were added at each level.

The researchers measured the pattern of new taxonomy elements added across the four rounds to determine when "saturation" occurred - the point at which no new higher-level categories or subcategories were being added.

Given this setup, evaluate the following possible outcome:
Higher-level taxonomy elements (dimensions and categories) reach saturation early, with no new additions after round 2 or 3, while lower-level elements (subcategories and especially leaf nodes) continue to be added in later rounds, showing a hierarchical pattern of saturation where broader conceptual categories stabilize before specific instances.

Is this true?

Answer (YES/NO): YES